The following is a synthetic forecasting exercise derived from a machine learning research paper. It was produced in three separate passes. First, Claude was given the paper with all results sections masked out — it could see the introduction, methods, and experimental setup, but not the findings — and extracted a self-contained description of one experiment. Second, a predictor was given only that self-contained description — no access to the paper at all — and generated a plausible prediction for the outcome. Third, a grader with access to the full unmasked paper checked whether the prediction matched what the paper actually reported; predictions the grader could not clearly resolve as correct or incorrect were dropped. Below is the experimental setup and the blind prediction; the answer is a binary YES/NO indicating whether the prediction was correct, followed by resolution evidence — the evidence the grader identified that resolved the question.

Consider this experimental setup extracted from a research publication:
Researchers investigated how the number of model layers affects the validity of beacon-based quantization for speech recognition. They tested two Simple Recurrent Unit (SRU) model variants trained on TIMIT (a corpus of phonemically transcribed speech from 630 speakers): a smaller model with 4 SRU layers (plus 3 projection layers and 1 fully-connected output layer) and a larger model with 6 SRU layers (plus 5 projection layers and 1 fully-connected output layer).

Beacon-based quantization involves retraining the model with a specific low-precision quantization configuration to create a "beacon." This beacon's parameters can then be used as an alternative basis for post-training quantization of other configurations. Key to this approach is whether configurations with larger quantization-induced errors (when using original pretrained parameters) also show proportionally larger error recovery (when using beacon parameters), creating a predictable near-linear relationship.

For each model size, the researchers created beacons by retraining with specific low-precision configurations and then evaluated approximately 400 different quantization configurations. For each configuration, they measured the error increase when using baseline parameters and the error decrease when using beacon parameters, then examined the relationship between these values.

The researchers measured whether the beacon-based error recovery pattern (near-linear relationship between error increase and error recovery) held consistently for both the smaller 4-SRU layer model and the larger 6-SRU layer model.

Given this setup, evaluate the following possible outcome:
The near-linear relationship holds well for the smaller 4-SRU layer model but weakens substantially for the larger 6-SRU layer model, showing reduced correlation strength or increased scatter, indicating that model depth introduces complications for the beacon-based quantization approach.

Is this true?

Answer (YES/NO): NO